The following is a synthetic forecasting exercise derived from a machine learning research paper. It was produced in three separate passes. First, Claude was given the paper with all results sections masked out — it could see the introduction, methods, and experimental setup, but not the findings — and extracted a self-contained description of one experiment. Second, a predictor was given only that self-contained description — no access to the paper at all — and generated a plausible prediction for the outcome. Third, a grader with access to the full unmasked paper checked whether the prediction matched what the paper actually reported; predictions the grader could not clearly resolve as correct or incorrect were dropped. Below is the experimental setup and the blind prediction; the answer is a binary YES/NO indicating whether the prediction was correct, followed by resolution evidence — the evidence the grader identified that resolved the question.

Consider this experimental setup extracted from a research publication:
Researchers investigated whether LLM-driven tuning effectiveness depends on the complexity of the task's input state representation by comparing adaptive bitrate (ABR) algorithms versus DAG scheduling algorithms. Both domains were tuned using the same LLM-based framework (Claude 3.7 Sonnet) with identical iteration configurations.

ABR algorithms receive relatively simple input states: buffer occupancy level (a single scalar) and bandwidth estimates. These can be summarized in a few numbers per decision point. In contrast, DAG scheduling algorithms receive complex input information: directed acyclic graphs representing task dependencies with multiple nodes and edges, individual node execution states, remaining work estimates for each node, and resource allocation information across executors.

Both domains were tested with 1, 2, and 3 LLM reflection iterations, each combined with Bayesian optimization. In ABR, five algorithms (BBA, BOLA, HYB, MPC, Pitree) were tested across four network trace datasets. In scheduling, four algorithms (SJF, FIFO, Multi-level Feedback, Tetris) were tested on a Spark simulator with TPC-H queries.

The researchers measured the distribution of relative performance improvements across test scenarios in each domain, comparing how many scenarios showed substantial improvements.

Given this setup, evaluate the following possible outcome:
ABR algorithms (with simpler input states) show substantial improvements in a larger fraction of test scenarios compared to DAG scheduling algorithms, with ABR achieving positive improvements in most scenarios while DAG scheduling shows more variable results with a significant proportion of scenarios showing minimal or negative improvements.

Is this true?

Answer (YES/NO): YES